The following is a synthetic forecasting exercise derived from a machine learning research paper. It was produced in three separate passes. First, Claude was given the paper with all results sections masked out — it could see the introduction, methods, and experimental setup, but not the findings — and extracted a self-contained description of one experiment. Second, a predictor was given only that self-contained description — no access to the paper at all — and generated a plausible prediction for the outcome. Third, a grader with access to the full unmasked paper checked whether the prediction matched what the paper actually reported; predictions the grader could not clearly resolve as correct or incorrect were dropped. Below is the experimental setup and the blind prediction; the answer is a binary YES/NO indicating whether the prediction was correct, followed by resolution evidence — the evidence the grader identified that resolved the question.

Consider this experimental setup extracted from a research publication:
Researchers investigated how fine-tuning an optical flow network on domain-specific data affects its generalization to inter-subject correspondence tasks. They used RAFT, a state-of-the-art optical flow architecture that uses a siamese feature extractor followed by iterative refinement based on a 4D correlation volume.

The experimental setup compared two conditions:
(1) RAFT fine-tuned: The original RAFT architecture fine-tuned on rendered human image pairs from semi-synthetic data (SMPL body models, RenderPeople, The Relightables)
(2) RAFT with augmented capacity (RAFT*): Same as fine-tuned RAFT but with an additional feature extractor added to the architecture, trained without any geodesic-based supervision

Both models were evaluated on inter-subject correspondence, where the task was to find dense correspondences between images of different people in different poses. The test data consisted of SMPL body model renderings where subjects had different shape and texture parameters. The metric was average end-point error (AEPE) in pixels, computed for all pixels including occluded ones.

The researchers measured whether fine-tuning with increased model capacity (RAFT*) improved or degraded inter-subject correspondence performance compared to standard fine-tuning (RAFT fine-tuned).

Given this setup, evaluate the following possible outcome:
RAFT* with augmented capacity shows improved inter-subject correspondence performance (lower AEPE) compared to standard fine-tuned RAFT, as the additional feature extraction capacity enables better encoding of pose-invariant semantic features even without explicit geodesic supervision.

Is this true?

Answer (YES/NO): NO